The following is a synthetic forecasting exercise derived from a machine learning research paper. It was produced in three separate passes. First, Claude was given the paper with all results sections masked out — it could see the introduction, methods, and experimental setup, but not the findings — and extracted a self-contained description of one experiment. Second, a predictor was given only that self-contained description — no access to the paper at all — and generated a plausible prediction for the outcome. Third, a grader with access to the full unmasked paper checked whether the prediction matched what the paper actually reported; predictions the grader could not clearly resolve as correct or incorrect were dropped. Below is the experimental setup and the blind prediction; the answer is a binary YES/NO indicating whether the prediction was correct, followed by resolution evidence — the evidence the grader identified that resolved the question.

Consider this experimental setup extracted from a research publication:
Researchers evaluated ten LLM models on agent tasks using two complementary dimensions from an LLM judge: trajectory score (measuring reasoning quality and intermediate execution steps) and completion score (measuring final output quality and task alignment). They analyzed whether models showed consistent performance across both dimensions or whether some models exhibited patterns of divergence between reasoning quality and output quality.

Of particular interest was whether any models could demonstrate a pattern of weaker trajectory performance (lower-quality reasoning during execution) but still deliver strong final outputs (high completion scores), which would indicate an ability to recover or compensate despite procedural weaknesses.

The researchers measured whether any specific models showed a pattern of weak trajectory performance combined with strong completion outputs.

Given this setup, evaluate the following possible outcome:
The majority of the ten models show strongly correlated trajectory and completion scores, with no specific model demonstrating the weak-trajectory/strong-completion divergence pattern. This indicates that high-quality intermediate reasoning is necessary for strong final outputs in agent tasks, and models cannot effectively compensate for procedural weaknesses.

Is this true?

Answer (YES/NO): NO